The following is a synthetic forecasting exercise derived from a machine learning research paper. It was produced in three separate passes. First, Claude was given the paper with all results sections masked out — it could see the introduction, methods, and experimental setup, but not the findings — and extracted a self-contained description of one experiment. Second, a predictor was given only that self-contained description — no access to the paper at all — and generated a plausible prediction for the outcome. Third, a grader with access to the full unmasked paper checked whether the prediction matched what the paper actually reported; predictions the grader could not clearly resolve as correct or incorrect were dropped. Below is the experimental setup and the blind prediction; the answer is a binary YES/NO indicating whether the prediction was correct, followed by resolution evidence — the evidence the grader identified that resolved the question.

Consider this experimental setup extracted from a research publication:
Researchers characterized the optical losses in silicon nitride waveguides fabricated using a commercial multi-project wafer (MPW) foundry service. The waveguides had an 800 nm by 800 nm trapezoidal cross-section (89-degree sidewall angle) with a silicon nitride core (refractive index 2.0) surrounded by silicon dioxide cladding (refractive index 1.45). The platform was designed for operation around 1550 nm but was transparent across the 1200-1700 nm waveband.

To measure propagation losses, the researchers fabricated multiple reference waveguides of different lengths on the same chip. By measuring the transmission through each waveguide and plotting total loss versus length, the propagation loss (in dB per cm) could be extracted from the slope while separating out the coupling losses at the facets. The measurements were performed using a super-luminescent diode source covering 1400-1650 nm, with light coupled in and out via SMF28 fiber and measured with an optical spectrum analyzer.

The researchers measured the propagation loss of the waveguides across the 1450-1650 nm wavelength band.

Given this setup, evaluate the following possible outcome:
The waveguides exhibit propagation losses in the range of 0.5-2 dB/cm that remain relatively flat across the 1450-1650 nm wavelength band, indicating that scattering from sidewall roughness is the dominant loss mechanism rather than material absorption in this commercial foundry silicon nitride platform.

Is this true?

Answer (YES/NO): NO